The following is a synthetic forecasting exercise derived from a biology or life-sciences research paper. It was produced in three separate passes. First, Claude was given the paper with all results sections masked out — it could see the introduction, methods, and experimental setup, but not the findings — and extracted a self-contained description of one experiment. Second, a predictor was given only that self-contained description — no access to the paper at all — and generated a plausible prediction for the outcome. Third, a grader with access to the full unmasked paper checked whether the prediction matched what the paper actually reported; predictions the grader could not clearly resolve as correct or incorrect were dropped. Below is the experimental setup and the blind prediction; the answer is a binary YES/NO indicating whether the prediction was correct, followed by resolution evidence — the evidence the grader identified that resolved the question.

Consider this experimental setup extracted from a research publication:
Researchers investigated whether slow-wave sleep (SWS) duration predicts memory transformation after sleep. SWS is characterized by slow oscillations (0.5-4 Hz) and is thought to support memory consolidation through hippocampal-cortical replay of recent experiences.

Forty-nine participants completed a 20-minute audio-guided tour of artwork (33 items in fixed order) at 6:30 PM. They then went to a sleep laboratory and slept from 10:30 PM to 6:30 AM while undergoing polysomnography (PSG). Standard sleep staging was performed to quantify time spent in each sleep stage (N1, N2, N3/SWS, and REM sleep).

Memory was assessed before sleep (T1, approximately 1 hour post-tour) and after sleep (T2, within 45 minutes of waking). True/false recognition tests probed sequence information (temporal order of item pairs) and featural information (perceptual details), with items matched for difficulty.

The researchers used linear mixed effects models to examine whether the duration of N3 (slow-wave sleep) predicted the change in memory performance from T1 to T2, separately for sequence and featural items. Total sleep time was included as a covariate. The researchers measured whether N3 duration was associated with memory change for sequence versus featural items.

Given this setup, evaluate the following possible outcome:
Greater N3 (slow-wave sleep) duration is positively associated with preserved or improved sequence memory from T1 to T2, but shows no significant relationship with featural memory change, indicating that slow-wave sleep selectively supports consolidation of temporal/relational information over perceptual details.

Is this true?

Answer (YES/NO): NO